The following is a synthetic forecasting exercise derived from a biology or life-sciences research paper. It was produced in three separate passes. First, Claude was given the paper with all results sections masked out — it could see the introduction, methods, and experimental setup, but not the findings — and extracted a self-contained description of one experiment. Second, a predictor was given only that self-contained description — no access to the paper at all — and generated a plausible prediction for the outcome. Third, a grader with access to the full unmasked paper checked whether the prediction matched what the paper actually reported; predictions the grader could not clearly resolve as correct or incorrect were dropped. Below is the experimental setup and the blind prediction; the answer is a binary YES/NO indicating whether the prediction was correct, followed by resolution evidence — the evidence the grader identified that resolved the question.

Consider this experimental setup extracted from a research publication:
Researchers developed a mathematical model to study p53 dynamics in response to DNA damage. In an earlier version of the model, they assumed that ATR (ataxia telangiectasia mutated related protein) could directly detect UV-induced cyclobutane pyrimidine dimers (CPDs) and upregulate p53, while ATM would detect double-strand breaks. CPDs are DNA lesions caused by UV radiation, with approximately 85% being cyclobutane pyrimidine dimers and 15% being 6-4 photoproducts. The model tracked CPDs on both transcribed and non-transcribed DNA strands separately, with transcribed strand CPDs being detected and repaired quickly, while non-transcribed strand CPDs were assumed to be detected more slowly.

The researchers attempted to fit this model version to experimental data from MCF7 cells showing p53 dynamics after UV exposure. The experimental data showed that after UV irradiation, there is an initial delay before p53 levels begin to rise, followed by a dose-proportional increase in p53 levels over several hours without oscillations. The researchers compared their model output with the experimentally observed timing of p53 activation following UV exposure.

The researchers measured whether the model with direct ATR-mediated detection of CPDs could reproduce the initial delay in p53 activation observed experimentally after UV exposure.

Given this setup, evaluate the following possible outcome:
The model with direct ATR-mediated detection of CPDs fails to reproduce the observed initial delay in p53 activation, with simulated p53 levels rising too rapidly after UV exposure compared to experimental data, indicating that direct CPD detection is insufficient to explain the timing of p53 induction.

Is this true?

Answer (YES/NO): YES